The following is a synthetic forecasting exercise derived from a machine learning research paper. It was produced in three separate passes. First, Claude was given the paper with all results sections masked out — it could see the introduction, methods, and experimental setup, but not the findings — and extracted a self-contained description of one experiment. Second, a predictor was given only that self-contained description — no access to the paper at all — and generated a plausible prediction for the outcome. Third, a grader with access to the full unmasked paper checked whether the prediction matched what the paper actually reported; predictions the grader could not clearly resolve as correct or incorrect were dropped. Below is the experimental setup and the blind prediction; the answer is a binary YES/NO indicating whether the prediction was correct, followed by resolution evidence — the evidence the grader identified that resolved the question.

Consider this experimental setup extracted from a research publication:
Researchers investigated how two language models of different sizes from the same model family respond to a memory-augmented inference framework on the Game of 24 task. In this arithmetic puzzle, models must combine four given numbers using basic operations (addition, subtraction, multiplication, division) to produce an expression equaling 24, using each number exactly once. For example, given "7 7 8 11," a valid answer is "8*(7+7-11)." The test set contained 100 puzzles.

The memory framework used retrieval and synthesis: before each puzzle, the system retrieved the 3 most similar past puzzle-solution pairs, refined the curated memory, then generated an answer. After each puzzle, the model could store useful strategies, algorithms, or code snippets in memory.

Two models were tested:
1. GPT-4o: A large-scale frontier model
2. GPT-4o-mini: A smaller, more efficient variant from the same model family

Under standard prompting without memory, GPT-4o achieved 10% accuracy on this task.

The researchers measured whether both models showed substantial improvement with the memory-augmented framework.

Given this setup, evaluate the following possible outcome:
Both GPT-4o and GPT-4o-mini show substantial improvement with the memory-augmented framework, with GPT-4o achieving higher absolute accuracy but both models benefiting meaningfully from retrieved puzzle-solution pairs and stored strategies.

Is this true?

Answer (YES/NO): NO